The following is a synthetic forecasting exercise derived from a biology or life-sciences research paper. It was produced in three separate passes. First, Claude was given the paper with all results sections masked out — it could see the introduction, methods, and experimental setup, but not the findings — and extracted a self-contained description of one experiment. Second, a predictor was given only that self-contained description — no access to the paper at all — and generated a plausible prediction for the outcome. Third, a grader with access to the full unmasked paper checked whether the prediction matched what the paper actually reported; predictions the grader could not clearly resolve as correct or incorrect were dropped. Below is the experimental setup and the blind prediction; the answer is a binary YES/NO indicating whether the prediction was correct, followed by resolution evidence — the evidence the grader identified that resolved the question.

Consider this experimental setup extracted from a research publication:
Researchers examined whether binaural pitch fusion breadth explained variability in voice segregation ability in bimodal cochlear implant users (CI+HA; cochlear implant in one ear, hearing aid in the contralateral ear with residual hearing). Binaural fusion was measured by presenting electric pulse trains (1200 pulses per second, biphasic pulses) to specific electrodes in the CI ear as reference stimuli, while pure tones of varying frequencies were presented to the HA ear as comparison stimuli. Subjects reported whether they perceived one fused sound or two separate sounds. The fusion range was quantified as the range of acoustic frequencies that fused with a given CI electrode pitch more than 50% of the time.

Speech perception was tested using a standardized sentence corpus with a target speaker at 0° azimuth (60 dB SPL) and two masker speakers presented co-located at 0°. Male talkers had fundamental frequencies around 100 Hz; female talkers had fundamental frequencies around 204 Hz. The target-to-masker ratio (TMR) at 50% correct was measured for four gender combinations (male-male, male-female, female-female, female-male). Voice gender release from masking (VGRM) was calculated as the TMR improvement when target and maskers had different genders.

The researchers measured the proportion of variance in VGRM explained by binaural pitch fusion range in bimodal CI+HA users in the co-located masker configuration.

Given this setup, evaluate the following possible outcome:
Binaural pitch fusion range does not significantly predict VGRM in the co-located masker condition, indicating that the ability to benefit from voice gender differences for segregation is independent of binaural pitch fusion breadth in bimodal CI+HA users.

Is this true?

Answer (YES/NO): NO